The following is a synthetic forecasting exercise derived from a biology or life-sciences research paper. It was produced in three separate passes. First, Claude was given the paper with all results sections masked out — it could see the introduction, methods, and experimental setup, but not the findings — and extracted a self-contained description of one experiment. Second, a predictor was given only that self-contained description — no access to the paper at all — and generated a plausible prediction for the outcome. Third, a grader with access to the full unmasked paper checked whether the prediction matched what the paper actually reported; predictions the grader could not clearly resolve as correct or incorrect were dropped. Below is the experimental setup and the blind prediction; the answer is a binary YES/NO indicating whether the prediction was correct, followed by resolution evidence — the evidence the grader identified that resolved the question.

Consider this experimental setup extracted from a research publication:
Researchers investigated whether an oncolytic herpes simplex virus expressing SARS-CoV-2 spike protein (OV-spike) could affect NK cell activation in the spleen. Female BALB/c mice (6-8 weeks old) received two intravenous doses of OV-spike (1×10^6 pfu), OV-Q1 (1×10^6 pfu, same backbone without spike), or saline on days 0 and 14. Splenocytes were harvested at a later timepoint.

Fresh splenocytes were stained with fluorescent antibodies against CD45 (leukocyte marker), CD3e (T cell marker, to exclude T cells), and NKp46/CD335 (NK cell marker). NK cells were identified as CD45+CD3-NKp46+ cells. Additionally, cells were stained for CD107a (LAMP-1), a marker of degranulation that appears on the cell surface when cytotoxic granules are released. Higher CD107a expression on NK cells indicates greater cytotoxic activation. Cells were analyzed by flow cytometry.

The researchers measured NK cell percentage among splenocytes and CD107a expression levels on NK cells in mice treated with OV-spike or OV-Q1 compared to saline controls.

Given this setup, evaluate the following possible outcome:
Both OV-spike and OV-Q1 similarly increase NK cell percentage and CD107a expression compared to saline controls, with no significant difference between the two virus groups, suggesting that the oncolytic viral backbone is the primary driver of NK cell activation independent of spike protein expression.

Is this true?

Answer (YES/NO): NO